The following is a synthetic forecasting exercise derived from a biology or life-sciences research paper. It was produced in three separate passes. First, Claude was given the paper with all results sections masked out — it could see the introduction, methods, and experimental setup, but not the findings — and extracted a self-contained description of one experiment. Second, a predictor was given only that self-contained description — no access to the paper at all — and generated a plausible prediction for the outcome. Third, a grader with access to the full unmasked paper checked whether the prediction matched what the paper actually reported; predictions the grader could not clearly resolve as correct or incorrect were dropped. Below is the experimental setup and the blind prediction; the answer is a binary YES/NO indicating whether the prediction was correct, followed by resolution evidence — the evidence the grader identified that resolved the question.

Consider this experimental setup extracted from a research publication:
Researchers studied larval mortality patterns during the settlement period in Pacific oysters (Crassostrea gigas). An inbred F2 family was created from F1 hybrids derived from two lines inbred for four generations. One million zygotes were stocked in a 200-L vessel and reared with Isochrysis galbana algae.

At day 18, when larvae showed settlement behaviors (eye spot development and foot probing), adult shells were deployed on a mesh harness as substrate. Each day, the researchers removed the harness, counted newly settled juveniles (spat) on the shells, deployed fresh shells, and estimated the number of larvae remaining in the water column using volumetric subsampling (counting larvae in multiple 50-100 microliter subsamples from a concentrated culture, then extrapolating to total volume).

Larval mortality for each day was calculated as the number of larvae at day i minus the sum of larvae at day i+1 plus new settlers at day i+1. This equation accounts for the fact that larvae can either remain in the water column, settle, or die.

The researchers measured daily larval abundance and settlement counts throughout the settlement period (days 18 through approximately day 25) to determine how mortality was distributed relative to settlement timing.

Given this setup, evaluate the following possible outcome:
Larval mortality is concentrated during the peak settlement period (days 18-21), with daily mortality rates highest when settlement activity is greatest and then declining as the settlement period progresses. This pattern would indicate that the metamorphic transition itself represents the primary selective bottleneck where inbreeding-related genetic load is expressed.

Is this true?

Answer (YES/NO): NO